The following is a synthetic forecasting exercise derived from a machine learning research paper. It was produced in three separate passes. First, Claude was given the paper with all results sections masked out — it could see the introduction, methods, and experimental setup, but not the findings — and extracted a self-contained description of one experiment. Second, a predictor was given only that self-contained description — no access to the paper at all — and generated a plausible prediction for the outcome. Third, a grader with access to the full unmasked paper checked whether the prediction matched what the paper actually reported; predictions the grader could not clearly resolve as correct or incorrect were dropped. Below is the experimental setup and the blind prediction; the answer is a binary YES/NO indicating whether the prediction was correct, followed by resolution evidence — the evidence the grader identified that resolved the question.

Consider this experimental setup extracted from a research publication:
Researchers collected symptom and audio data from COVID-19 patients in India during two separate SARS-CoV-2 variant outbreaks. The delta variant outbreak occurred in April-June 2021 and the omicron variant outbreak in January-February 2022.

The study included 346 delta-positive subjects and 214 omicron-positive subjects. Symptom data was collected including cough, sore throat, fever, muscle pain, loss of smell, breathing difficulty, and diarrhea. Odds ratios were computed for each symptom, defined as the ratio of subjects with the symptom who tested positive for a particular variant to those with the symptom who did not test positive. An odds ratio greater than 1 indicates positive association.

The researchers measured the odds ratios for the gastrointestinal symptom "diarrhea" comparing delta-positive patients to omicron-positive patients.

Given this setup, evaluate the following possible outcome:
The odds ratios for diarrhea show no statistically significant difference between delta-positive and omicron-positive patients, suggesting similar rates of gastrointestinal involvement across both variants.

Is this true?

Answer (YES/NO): NO